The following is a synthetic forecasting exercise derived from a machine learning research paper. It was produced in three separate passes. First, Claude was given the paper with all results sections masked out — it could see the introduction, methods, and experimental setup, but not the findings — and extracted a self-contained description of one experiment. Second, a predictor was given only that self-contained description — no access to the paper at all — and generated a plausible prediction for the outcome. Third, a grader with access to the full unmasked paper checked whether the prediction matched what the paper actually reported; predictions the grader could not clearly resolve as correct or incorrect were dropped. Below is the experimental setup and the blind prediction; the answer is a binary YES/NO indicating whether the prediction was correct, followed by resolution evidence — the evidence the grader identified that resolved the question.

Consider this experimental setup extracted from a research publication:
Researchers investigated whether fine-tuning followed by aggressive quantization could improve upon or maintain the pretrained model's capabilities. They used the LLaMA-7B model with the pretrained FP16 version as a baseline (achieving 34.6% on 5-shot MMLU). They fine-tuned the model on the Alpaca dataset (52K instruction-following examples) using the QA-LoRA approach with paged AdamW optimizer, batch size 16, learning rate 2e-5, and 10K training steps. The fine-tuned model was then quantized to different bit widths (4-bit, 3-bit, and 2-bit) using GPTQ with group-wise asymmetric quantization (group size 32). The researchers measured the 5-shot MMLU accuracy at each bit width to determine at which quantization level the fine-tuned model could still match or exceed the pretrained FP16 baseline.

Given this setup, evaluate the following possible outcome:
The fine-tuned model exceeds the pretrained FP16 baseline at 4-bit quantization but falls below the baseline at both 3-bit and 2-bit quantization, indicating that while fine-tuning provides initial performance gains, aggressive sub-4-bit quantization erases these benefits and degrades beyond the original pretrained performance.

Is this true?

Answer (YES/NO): NO